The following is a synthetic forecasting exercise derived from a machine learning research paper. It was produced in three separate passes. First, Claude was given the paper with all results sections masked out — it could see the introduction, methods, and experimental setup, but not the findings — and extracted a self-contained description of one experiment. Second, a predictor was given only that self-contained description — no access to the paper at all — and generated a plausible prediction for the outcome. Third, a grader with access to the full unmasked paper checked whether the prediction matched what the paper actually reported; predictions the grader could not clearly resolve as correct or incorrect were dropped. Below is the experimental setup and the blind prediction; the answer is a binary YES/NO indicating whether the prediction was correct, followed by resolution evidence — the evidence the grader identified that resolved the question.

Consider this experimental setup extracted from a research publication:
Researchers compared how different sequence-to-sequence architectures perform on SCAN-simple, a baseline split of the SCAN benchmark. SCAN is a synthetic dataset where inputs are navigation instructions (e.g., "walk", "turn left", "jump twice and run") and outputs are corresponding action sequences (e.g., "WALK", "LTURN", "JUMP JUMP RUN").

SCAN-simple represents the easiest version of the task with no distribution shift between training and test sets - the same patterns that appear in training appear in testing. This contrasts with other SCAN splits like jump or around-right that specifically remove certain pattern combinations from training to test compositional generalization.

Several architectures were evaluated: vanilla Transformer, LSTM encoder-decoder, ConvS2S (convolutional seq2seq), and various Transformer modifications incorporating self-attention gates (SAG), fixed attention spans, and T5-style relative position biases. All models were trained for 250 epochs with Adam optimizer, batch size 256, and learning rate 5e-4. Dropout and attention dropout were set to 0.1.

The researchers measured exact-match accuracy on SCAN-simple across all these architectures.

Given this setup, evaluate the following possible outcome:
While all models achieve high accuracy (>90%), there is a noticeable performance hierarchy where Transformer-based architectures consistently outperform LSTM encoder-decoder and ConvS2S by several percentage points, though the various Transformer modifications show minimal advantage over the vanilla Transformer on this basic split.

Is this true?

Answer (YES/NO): NO